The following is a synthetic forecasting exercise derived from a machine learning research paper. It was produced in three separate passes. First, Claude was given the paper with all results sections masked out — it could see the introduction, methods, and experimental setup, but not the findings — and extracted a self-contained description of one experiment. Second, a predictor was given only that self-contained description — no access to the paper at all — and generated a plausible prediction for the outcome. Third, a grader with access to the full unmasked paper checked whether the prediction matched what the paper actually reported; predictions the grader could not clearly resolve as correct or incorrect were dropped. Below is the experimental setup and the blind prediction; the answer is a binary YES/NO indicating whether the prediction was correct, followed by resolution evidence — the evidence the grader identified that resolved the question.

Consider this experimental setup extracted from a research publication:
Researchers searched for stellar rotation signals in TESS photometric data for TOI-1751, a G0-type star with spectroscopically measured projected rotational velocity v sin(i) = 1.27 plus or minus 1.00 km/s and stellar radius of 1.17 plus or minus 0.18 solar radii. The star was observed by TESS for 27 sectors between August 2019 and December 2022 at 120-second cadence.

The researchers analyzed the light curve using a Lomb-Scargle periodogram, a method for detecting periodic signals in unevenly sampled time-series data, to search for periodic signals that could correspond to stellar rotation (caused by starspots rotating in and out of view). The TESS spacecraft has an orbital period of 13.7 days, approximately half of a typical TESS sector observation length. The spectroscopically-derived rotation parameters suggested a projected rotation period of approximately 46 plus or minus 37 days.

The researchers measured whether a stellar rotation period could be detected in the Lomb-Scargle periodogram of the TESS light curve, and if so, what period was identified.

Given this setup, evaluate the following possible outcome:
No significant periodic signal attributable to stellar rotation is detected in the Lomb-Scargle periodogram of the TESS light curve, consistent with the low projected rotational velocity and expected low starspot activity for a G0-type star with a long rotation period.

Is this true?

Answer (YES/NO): YES